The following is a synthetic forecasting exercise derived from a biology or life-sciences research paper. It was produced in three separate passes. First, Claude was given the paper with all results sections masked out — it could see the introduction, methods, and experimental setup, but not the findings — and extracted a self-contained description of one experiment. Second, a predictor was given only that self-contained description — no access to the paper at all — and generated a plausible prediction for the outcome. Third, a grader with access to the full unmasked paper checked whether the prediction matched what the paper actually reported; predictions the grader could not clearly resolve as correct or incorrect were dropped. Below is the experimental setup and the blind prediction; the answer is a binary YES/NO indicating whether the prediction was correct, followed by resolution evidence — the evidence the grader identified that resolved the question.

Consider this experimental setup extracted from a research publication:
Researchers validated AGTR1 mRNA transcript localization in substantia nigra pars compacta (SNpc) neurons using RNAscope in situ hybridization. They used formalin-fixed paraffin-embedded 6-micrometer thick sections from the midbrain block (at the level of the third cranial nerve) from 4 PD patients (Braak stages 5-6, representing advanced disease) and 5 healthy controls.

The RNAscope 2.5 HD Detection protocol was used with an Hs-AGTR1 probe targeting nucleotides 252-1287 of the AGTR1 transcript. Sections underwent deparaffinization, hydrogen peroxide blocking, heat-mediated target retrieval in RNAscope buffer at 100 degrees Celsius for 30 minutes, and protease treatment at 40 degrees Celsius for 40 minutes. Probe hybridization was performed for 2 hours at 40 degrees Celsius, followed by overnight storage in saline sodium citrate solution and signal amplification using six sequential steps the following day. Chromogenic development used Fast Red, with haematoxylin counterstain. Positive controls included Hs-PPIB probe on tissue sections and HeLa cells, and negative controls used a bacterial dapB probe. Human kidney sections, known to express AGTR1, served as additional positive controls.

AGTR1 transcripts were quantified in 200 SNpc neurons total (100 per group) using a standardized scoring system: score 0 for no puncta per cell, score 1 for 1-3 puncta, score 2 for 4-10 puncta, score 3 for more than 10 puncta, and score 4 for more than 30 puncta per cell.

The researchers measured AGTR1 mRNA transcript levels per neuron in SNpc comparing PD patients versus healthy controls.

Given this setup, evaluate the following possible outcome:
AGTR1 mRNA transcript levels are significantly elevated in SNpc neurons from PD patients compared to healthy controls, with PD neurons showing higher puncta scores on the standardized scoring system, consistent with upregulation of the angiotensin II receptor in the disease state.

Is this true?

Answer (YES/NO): NO